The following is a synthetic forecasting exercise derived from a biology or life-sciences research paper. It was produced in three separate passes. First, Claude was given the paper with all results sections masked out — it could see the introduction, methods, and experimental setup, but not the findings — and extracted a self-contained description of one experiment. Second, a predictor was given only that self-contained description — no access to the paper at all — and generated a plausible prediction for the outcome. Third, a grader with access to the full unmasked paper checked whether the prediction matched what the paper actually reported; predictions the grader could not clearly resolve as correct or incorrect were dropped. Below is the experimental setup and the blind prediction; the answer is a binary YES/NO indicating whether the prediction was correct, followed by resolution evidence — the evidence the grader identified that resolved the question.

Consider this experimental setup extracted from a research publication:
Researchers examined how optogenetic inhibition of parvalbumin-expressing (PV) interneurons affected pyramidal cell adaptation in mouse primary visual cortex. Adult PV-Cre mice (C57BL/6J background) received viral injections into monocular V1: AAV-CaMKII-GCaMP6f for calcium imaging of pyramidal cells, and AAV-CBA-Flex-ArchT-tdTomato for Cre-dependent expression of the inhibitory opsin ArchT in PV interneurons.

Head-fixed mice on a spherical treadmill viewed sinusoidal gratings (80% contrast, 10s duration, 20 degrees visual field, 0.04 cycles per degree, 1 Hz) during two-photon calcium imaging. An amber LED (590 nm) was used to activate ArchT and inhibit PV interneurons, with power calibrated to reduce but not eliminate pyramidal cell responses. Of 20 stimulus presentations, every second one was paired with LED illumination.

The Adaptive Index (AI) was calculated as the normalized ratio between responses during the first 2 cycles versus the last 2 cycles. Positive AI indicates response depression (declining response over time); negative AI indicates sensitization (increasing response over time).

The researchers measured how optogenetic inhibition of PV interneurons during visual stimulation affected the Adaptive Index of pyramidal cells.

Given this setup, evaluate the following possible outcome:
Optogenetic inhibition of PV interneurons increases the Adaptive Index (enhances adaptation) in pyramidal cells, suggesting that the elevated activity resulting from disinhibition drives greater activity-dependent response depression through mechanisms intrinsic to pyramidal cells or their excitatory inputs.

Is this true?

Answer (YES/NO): NO